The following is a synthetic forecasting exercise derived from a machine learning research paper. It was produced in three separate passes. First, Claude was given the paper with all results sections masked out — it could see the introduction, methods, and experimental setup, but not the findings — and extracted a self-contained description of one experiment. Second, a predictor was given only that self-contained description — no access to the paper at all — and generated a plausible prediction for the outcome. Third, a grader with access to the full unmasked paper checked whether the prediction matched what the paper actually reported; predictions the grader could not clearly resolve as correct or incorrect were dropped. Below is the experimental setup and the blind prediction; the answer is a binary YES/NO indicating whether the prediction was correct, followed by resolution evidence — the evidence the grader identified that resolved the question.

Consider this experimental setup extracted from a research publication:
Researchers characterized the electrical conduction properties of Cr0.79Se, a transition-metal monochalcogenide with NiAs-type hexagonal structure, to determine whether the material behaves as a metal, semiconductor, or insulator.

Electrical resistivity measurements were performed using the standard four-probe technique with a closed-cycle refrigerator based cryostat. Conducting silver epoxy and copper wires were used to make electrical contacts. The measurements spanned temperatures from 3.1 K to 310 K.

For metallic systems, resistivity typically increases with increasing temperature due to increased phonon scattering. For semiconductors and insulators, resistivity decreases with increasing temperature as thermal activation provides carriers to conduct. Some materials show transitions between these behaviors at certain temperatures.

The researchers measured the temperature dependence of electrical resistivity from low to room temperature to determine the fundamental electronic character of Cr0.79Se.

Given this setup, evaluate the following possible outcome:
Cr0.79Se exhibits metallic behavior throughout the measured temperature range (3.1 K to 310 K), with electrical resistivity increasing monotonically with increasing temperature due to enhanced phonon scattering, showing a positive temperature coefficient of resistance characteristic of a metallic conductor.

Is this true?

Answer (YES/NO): NO